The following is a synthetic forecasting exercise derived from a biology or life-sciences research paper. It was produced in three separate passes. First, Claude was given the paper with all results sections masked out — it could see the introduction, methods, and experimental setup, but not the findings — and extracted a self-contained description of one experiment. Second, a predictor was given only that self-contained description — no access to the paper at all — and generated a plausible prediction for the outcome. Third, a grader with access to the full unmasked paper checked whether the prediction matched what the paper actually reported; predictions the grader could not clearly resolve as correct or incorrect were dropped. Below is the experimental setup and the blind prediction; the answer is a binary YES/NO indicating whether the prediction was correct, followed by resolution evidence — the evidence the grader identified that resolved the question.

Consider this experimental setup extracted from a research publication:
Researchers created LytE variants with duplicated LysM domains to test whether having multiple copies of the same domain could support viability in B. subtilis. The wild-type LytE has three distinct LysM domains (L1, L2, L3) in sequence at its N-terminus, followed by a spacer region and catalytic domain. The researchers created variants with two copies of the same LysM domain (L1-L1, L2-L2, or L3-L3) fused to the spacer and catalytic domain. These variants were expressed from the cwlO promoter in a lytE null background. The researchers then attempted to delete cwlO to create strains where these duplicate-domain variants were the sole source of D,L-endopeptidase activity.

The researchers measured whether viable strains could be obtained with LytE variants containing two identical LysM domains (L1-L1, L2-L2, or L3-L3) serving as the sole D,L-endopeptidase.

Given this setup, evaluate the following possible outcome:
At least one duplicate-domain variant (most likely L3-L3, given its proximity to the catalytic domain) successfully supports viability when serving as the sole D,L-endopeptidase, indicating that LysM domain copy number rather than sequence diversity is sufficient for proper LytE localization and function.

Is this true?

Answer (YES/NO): YES